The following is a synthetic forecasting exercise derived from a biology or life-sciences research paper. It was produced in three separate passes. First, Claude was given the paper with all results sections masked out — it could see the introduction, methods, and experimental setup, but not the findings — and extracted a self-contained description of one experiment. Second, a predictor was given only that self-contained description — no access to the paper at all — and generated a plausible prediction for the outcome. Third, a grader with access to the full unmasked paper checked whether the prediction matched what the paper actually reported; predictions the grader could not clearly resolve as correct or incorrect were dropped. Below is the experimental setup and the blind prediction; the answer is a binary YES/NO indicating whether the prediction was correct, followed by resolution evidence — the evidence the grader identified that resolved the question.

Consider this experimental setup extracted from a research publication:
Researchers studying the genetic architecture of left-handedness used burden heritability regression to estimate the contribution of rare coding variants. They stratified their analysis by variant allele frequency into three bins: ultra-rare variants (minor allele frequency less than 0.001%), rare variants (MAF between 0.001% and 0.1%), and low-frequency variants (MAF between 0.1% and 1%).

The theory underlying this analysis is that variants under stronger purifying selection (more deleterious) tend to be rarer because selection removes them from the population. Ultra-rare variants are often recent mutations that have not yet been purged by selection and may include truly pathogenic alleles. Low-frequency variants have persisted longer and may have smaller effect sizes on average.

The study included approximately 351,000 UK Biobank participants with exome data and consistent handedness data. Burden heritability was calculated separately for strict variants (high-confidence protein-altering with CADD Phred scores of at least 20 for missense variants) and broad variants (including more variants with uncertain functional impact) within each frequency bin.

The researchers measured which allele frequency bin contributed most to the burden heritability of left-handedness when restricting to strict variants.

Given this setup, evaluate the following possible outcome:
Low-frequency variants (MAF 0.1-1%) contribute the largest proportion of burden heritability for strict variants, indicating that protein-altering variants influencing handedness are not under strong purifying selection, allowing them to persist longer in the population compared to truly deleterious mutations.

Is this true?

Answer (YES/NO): NO